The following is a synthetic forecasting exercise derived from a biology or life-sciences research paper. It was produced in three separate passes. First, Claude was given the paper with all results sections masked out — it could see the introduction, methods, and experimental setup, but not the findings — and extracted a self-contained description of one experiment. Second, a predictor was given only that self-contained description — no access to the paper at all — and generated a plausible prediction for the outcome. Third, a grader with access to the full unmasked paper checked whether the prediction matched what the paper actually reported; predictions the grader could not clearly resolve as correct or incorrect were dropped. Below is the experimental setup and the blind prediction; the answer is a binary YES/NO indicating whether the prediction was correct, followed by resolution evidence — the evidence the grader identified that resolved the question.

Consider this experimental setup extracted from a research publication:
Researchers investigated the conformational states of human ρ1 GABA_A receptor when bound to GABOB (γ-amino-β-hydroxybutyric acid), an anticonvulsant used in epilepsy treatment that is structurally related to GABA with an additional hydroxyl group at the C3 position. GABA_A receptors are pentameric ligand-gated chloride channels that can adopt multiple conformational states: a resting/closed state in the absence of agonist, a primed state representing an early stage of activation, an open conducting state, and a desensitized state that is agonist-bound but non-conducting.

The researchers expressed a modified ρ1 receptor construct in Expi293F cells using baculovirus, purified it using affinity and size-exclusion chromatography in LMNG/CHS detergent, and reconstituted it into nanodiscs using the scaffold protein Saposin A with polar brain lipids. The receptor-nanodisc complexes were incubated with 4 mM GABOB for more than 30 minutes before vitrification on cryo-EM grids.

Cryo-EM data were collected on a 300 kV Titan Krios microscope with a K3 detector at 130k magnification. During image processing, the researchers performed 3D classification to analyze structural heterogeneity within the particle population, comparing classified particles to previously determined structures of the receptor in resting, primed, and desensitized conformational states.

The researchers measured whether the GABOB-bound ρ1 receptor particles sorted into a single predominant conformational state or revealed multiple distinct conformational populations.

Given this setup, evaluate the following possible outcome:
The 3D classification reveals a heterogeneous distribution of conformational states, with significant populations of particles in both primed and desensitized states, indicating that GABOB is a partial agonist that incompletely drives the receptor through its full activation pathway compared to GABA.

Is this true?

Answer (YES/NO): YES